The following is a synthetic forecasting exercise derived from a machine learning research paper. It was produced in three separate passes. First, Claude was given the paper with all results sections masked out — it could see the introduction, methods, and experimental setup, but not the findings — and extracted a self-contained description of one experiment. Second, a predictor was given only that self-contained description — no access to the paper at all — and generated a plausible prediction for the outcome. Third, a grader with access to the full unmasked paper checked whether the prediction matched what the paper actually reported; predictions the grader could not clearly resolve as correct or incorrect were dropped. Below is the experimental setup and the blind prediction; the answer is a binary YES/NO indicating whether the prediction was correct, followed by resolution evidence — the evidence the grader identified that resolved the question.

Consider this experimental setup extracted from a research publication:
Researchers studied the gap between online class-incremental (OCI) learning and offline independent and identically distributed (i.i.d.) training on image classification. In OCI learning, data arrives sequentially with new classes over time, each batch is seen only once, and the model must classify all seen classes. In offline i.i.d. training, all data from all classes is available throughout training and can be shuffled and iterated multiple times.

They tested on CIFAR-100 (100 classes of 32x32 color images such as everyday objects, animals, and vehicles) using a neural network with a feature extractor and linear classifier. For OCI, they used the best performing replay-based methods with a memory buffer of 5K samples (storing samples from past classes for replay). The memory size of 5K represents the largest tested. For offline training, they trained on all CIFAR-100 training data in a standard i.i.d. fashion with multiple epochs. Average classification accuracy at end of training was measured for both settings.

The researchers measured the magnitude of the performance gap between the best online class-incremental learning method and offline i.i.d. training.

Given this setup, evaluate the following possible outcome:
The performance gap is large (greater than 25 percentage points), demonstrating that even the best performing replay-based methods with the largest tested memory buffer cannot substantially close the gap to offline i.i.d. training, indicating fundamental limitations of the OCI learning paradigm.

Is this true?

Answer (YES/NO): YES